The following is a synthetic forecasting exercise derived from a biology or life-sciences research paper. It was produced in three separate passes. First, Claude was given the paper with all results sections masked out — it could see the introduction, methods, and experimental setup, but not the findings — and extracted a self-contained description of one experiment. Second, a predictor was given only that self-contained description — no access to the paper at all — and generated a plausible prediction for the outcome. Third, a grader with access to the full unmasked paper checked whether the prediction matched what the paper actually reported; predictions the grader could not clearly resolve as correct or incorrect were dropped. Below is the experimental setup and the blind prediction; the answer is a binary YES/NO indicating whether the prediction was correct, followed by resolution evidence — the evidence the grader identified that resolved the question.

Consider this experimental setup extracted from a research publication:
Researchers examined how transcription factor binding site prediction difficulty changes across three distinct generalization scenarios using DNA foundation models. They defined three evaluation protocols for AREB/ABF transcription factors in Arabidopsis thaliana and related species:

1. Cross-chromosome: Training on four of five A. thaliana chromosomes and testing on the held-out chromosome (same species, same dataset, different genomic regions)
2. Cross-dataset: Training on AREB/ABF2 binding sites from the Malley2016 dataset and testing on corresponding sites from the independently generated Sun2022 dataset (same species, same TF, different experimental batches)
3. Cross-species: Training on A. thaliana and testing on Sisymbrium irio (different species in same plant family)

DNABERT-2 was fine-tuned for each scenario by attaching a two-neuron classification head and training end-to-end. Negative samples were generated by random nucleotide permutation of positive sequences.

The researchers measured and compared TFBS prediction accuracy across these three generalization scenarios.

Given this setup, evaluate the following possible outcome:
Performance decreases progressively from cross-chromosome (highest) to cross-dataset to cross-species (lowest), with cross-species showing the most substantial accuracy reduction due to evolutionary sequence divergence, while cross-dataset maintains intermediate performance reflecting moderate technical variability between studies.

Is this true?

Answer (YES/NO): NO